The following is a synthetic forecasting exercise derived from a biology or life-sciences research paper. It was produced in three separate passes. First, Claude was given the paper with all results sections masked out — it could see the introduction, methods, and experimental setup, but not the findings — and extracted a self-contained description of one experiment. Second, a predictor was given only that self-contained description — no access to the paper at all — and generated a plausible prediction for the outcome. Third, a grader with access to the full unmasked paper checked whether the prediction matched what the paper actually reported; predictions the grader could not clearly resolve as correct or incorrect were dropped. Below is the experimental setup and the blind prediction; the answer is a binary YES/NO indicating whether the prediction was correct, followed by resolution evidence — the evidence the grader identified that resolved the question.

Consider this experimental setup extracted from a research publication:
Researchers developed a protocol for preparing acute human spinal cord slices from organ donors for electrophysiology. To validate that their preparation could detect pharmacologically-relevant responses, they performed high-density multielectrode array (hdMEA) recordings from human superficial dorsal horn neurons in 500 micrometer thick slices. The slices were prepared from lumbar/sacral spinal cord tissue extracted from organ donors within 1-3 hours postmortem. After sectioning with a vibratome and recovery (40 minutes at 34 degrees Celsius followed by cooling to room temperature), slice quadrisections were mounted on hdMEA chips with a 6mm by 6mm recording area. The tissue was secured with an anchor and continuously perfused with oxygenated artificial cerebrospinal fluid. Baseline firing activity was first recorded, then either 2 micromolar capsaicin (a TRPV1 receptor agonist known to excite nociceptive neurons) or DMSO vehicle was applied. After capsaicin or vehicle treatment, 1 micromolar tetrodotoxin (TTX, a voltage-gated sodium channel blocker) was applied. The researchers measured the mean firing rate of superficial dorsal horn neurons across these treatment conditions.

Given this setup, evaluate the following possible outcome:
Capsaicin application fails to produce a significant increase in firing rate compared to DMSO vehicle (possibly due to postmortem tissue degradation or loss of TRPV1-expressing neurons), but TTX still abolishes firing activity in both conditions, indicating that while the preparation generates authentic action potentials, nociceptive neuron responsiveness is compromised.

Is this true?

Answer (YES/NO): NO